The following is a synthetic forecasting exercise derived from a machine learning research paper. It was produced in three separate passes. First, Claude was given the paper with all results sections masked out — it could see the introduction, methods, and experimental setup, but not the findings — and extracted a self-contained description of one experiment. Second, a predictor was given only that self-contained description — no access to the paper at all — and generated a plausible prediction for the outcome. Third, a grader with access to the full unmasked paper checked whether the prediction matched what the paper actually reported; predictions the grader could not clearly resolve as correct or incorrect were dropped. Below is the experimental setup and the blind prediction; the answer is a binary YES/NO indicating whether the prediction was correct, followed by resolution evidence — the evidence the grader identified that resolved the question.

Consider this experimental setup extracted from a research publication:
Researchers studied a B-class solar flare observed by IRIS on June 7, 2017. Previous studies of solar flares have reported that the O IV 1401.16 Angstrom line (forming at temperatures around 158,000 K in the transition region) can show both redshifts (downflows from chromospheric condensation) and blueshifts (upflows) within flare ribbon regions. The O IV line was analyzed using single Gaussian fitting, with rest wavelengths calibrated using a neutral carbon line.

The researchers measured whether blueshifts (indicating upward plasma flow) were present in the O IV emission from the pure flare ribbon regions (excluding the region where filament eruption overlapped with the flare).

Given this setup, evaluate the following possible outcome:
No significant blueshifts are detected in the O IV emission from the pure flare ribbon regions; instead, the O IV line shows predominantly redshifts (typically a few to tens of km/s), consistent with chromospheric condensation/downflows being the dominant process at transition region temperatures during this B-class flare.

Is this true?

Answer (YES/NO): YES